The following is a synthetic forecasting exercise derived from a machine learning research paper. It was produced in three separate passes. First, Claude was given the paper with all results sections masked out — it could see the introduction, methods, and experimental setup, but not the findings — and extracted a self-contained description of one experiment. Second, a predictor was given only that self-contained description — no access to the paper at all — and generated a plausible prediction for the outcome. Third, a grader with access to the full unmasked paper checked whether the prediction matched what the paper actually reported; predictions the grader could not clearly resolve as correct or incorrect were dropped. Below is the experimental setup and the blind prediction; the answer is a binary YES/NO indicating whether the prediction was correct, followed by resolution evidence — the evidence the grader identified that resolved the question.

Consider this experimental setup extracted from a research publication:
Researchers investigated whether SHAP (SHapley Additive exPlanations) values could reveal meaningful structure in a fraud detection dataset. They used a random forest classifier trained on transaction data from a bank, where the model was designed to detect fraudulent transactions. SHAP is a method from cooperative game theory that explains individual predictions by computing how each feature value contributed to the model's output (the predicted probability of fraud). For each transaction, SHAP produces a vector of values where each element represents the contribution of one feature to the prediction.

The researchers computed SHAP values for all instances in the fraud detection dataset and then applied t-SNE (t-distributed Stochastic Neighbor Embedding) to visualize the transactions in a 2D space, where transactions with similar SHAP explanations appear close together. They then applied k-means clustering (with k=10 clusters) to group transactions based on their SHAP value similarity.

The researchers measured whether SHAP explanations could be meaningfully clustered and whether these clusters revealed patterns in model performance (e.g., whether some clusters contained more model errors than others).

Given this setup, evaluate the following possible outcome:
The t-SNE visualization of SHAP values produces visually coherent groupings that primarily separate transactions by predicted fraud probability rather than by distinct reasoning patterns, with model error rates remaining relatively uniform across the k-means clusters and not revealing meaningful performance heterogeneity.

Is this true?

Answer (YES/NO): NO